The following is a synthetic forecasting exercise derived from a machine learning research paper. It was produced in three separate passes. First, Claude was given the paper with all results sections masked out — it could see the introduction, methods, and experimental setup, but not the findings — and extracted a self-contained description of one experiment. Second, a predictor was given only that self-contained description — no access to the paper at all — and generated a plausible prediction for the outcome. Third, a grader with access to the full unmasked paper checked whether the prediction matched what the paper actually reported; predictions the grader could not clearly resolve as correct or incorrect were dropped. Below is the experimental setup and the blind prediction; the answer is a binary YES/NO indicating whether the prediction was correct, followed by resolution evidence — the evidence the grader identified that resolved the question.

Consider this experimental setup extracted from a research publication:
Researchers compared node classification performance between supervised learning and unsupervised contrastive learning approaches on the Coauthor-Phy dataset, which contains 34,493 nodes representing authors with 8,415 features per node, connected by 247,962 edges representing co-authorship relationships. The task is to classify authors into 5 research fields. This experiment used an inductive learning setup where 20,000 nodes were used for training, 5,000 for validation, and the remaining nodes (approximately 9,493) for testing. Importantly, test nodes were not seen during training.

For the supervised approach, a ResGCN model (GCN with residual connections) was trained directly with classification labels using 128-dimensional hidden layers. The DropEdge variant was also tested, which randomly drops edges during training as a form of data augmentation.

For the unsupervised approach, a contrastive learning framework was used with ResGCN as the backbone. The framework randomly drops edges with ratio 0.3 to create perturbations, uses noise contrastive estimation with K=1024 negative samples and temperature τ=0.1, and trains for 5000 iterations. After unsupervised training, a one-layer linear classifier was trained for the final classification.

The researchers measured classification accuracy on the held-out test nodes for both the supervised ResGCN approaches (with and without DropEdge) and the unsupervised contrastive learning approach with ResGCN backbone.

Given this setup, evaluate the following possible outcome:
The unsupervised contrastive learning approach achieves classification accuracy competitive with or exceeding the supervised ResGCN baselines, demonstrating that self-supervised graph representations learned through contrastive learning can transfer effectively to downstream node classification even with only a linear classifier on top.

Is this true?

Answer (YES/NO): NO